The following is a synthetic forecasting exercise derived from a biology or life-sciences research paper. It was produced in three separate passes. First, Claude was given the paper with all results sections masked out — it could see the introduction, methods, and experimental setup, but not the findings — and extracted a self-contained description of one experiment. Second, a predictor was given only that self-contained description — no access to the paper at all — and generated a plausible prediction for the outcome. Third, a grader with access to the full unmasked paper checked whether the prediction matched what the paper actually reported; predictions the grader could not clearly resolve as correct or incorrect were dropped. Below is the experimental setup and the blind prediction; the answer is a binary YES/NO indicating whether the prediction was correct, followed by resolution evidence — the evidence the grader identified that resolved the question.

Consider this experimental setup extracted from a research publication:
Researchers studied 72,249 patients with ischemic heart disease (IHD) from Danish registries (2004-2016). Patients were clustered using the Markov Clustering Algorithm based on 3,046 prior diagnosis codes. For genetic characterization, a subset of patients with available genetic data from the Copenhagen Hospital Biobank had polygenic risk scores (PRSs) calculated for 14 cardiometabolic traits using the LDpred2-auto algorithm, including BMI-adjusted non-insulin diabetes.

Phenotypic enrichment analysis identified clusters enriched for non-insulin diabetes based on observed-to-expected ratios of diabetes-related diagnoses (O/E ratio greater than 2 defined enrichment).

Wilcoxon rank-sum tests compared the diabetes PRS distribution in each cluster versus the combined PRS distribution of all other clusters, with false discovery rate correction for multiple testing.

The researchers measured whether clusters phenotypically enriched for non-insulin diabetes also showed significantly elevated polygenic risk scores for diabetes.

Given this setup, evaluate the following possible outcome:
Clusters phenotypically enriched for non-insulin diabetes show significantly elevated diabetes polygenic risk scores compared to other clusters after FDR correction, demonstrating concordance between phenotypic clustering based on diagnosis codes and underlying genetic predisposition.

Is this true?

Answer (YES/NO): YES